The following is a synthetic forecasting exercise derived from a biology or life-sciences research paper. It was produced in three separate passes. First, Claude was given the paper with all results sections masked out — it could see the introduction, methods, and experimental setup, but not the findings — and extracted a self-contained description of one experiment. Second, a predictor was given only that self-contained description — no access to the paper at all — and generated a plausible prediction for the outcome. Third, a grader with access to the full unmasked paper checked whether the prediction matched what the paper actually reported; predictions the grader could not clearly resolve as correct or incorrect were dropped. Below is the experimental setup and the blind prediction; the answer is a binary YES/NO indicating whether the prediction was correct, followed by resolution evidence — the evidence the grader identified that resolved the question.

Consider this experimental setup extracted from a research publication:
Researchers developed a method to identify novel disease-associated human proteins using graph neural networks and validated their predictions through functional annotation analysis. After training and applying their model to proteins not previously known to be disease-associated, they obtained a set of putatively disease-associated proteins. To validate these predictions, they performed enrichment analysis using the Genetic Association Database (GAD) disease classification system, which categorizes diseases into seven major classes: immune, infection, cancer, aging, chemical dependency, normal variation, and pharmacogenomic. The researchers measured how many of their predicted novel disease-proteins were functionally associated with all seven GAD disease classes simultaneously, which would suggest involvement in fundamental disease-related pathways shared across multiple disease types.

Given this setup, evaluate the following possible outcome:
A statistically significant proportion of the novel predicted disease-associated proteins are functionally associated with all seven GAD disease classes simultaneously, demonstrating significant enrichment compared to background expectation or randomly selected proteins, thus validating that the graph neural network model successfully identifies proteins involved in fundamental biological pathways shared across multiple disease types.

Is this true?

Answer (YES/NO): NO